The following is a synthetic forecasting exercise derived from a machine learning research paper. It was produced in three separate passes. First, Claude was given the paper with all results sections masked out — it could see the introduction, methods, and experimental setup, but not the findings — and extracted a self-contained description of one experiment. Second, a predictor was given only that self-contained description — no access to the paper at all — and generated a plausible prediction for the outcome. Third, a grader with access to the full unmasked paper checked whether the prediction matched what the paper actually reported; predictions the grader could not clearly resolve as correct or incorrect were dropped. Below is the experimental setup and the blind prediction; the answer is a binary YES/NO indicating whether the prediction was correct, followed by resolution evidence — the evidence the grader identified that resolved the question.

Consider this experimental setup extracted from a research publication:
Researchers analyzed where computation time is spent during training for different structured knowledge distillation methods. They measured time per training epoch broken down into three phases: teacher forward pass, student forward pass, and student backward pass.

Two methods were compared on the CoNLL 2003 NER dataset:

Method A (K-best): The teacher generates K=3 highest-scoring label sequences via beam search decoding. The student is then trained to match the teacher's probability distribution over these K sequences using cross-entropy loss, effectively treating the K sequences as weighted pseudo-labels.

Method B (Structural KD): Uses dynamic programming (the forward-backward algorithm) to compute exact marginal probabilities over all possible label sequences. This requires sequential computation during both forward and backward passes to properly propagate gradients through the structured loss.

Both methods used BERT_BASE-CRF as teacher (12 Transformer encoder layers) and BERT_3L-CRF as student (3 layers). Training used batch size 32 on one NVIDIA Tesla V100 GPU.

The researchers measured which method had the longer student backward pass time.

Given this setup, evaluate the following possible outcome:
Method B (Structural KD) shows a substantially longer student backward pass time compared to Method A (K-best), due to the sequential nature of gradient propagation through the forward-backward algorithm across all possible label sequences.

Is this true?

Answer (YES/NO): YES